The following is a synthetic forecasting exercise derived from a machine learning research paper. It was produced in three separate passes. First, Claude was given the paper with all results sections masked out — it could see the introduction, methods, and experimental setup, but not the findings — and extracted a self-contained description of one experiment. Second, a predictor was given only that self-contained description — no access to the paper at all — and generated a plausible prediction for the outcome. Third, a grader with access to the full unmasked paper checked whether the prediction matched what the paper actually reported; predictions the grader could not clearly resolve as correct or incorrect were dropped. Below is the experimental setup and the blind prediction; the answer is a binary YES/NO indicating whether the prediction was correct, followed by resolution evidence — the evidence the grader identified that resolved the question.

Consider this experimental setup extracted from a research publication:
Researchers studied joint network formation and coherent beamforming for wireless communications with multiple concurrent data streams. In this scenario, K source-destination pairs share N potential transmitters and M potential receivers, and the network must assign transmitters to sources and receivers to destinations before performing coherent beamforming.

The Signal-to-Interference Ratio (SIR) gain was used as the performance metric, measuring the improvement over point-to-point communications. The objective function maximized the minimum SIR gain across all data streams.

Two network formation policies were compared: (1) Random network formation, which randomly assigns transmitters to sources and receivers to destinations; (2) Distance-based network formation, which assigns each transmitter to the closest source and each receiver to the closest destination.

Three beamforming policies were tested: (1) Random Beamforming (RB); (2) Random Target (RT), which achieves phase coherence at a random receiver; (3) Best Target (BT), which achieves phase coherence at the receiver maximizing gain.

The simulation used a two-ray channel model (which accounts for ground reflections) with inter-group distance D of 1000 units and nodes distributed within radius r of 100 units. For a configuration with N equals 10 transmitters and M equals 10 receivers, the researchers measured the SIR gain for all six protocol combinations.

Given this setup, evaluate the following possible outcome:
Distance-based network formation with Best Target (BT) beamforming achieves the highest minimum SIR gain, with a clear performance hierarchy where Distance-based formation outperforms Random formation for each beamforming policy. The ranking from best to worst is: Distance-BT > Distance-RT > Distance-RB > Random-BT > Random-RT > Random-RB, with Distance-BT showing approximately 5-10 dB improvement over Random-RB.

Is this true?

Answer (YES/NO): NO